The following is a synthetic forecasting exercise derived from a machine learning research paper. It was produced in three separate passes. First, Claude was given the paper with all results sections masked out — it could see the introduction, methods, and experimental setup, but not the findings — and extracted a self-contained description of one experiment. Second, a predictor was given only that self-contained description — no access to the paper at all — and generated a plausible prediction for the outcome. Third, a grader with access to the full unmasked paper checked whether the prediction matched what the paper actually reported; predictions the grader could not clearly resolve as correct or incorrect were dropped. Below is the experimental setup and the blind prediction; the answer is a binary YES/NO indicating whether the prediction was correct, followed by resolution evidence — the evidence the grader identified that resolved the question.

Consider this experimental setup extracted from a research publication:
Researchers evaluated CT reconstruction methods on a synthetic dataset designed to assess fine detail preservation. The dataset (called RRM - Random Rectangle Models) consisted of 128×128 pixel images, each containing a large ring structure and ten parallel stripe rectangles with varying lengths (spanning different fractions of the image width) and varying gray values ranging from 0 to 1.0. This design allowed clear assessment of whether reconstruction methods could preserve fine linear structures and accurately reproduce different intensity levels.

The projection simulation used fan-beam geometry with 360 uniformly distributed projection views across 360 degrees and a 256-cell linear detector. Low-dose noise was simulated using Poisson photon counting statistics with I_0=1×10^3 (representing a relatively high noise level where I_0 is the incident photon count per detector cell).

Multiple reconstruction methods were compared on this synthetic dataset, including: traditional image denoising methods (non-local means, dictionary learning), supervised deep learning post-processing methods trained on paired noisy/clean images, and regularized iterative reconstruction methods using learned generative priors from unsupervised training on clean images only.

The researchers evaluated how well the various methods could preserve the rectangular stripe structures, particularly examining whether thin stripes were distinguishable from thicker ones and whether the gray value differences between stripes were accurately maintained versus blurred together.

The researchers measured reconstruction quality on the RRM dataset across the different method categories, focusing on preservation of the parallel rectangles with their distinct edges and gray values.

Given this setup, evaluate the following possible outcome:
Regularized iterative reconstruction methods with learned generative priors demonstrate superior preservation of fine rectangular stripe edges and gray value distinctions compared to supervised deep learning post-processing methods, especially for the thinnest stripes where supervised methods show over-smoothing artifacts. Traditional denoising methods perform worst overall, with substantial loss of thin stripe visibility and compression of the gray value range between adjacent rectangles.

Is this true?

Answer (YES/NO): NO